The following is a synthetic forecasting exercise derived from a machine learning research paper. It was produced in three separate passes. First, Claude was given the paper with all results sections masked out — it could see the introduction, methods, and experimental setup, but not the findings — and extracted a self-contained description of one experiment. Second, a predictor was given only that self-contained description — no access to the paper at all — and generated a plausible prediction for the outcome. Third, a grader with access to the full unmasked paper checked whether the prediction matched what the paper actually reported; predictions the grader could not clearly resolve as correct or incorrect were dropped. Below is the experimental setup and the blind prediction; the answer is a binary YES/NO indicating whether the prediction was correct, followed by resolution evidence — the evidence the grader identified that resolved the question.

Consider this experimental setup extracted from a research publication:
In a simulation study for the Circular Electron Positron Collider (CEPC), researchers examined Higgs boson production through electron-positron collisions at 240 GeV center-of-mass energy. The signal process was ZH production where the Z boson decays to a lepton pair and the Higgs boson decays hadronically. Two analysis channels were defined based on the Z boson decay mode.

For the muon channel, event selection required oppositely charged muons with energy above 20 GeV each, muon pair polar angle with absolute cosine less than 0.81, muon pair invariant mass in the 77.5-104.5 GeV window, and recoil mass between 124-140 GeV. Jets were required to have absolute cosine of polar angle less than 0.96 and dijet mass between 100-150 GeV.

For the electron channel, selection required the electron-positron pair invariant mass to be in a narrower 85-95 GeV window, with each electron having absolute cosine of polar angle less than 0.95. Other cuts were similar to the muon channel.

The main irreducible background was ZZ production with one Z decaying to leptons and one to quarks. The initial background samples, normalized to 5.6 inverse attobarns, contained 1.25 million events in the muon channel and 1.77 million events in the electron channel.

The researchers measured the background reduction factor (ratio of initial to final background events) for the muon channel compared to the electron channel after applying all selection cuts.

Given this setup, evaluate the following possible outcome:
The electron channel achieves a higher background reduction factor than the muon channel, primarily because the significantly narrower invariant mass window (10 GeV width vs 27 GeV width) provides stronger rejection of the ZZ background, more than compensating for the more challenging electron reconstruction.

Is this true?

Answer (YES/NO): YES